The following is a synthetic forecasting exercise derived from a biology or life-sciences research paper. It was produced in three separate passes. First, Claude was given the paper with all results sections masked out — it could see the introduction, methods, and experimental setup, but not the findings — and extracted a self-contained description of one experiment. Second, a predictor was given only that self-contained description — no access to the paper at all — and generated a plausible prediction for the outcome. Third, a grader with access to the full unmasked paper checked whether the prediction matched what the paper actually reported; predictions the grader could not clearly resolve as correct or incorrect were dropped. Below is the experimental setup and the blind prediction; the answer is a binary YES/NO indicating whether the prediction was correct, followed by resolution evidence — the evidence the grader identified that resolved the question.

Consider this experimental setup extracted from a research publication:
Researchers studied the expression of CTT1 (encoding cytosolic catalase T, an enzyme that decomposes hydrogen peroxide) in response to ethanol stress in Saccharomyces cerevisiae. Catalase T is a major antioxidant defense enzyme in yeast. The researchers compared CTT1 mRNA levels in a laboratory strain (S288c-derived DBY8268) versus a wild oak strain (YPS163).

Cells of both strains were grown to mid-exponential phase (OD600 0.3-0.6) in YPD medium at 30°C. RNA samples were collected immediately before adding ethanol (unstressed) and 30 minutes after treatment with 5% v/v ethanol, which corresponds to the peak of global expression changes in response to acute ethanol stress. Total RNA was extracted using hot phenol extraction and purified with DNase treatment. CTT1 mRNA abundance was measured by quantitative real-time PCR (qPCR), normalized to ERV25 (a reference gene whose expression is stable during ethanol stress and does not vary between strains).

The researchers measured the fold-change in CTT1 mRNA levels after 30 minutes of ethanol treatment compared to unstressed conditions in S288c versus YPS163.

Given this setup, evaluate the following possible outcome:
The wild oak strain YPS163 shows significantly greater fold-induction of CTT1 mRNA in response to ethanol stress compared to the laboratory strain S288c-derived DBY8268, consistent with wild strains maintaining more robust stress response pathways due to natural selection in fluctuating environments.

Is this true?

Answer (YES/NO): YES